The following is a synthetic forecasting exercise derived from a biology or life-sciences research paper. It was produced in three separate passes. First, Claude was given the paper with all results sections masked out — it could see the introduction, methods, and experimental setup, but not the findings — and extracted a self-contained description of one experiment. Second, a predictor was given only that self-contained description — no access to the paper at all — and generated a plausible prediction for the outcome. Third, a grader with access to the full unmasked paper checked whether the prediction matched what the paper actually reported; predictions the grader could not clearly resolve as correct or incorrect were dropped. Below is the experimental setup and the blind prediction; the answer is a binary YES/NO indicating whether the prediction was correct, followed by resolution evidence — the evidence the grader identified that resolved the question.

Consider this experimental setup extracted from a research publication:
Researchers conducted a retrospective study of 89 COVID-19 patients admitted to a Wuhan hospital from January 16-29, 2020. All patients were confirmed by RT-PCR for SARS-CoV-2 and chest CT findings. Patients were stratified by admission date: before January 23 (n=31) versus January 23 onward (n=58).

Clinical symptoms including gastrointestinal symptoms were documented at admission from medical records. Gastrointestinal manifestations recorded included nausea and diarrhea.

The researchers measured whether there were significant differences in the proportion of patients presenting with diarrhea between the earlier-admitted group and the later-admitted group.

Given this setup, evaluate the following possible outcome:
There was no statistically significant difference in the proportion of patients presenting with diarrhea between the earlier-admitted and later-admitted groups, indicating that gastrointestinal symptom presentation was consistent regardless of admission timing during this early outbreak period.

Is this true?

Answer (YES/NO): YES